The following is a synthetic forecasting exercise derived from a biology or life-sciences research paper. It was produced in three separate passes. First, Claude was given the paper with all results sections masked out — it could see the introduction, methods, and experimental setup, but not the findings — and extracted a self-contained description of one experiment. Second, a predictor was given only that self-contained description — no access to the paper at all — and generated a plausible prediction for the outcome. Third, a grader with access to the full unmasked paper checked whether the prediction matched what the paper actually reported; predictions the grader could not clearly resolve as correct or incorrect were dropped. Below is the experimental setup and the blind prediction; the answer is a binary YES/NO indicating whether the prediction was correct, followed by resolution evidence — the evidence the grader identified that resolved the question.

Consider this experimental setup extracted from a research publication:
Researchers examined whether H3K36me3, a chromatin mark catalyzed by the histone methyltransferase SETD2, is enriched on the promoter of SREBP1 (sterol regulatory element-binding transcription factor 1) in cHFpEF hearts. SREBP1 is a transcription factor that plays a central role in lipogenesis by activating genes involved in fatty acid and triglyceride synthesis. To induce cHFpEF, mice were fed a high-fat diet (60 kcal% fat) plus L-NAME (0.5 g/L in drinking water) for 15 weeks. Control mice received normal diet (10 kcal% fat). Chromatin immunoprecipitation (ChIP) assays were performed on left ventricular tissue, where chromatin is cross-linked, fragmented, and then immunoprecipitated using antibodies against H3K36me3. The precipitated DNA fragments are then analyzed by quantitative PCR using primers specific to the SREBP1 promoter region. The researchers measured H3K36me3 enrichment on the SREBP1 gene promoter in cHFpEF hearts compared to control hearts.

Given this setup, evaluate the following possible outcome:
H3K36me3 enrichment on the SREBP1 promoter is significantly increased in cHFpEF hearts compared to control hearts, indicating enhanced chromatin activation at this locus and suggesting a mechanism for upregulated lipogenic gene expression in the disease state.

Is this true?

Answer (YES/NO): YES